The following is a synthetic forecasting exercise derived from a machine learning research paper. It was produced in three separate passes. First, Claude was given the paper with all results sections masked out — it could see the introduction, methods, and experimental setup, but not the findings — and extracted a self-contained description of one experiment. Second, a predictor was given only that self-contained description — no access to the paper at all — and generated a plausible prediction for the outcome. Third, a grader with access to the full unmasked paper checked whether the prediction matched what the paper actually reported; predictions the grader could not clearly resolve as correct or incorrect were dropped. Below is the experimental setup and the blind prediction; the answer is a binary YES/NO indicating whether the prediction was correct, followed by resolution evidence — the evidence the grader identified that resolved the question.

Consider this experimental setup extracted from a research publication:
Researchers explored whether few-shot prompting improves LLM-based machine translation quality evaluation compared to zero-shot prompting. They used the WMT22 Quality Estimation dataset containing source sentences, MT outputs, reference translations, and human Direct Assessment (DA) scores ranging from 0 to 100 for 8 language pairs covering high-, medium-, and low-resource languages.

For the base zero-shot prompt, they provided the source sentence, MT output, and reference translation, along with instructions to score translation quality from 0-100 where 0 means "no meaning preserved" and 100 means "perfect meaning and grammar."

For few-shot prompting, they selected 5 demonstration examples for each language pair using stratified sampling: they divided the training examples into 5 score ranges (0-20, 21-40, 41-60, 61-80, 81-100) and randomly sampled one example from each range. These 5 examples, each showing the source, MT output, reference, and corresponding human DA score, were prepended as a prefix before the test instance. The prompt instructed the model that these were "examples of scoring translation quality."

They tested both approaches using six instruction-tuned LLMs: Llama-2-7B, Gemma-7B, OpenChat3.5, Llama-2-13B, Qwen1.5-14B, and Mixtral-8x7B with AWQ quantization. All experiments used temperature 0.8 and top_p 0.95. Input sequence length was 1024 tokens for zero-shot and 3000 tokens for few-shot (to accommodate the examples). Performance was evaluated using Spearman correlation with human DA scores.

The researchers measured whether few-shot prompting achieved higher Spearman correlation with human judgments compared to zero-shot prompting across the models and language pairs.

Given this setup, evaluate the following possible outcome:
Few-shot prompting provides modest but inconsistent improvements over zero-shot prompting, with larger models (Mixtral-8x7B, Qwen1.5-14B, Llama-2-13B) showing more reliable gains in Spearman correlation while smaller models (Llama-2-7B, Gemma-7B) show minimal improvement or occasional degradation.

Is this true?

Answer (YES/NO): NO